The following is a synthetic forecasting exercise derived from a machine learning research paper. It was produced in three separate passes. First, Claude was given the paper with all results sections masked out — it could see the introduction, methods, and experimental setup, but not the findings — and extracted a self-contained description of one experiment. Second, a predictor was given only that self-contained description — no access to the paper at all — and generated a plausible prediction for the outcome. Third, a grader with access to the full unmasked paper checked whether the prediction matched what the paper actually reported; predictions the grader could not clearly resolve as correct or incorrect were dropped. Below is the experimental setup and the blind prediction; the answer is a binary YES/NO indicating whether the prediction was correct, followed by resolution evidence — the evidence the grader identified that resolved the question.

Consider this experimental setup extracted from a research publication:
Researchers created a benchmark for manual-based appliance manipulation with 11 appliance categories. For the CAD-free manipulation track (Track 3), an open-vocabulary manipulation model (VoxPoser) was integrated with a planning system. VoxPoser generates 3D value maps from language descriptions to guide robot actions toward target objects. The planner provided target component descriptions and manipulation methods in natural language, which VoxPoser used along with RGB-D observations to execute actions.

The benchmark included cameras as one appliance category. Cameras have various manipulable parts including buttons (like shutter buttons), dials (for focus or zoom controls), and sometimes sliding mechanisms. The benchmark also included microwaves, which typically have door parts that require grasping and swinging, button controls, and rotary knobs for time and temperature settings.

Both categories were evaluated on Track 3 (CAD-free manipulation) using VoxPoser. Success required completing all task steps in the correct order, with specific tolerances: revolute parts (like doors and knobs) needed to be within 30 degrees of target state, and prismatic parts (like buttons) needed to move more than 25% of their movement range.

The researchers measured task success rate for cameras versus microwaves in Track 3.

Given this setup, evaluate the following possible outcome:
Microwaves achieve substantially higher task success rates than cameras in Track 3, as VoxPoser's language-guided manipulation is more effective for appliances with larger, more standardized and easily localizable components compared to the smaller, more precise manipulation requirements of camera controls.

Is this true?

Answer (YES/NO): NO